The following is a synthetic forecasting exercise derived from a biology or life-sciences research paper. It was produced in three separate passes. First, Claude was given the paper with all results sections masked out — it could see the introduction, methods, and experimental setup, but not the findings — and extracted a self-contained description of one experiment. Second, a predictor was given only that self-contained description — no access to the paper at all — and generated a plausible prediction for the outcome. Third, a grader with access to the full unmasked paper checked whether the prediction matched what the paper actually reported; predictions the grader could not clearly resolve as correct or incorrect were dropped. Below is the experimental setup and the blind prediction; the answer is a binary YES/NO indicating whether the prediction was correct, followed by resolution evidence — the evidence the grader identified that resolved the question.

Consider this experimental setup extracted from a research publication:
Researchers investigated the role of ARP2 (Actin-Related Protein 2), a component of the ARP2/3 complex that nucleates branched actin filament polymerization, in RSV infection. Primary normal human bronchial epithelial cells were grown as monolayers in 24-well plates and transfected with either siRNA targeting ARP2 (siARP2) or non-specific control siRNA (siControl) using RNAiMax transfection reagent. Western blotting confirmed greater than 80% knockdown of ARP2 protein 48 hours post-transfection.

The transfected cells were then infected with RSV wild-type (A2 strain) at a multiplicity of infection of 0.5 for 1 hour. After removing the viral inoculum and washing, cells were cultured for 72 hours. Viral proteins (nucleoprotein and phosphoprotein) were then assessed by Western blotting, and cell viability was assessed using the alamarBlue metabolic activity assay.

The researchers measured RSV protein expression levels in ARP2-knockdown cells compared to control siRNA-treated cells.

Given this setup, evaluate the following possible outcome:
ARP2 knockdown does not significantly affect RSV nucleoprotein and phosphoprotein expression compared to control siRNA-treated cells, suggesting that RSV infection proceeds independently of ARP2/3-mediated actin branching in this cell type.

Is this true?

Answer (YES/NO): NO